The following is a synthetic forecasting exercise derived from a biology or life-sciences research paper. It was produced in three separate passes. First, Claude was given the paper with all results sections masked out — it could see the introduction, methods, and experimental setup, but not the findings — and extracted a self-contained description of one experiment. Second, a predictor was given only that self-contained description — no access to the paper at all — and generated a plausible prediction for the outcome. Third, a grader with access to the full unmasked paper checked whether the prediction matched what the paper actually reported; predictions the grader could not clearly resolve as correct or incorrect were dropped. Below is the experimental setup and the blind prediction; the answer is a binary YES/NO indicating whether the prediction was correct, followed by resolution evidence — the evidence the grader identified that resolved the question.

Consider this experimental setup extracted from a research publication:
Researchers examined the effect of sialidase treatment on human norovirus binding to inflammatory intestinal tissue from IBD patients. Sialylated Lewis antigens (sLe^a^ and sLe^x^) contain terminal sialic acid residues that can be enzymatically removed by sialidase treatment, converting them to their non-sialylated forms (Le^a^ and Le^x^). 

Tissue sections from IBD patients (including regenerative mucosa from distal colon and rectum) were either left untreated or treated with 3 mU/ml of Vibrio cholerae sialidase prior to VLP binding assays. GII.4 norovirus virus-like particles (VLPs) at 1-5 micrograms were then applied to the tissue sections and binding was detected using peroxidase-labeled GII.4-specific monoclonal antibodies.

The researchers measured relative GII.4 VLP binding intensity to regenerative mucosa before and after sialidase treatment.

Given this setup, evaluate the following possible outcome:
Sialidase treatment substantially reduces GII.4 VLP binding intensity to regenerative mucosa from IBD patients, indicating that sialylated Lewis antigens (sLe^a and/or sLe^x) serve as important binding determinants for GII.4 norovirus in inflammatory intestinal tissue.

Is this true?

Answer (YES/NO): NO